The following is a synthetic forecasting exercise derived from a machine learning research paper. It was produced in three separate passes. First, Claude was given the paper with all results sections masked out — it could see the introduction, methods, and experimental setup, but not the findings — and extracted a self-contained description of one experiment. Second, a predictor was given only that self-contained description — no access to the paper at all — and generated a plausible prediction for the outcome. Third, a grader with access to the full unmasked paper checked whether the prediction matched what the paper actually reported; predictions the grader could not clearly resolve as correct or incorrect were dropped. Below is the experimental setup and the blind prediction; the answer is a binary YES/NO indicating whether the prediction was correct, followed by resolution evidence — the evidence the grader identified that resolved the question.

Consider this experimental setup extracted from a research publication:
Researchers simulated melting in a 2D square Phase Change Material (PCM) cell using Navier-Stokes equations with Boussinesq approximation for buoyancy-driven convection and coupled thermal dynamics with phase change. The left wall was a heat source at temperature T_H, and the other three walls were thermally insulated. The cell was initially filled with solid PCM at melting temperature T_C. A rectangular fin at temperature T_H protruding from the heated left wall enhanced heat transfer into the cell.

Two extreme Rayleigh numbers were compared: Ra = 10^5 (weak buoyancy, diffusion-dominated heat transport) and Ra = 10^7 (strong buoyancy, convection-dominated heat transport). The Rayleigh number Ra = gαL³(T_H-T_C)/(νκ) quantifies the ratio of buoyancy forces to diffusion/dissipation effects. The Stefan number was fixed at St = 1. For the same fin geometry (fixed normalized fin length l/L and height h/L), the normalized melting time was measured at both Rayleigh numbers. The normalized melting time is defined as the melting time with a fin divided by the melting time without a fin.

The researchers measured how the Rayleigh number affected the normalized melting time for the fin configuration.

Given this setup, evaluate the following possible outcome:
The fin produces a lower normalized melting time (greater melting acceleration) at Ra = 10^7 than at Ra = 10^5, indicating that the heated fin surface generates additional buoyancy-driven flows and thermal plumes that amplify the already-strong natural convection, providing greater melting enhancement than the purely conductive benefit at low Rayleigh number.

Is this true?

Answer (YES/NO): YES